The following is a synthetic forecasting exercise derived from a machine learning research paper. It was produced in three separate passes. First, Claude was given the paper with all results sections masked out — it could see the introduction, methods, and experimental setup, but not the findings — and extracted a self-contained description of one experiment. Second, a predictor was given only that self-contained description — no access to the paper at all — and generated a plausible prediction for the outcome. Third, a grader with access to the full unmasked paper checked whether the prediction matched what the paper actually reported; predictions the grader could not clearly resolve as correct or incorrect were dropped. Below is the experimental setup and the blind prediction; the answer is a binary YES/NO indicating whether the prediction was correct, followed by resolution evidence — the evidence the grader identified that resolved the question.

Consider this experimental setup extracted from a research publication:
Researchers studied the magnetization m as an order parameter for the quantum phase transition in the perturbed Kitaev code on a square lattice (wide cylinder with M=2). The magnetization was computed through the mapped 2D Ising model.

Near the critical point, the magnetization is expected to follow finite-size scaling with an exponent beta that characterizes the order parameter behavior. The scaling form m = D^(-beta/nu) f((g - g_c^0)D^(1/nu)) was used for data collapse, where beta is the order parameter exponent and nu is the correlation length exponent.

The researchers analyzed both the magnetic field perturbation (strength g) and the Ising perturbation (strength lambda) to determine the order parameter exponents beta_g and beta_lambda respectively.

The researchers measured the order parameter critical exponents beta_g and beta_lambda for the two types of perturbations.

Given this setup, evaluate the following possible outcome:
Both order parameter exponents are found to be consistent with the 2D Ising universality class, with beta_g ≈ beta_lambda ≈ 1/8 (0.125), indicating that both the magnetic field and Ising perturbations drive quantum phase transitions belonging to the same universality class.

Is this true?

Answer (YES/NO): YES